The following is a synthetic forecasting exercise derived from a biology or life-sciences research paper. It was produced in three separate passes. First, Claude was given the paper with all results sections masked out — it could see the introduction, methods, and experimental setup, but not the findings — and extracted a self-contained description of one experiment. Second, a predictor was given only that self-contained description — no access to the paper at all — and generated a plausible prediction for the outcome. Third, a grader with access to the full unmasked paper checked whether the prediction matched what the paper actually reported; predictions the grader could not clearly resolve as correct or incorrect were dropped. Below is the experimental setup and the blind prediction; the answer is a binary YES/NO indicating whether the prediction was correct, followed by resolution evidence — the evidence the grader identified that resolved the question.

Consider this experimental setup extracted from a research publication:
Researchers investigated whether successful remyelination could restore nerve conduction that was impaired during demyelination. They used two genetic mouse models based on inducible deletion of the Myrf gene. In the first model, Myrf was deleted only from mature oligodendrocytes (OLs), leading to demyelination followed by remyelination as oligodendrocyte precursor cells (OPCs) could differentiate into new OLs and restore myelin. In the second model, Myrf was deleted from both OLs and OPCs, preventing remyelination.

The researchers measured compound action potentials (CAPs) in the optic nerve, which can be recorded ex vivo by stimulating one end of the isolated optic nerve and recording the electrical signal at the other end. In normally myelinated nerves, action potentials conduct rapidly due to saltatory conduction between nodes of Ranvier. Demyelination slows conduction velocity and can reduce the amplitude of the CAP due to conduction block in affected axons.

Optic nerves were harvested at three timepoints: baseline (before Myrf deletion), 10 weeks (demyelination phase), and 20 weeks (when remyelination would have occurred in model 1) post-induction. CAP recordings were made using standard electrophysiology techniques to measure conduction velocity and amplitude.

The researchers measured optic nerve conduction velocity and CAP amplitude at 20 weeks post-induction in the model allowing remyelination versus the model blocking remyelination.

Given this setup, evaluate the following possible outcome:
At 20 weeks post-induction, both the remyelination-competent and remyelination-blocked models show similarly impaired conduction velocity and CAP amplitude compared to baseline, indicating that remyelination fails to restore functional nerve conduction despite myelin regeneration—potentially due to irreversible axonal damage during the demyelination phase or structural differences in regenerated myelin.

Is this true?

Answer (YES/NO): NO